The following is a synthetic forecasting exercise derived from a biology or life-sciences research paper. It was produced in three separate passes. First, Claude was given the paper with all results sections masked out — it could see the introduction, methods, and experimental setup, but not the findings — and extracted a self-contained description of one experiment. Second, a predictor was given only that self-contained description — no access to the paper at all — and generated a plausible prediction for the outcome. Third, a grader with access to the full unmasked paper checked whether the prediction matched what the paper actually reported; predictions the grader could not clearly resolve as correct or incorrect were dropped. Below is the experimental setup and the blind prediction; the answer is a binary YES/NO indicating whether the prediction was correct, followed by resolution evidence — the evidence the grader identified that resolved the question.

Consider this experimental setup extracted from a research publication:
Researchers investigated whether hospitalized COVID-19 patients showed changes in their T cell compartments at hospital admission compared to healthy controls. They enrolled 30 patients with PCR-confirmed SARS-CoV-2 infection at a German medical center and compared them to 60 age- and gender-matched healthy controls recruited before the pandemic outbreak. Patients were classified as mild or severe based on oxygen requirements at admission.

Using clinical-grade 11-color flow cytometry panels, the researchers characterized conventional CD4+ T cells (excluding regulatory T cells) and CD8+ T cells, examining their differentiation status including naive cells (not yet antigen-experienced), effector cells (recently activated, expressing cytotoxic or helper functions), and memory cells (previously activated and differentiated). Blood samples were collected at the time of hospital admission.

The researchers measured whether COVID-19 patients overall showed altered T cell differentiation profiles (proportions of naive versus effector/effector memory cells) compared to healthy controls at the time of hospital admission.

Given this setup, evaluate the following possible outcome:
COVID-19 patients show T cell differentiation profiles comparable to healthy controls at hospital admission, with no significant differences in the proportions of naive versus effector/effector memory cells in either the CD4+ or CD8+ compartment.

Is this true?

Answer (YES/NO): NO